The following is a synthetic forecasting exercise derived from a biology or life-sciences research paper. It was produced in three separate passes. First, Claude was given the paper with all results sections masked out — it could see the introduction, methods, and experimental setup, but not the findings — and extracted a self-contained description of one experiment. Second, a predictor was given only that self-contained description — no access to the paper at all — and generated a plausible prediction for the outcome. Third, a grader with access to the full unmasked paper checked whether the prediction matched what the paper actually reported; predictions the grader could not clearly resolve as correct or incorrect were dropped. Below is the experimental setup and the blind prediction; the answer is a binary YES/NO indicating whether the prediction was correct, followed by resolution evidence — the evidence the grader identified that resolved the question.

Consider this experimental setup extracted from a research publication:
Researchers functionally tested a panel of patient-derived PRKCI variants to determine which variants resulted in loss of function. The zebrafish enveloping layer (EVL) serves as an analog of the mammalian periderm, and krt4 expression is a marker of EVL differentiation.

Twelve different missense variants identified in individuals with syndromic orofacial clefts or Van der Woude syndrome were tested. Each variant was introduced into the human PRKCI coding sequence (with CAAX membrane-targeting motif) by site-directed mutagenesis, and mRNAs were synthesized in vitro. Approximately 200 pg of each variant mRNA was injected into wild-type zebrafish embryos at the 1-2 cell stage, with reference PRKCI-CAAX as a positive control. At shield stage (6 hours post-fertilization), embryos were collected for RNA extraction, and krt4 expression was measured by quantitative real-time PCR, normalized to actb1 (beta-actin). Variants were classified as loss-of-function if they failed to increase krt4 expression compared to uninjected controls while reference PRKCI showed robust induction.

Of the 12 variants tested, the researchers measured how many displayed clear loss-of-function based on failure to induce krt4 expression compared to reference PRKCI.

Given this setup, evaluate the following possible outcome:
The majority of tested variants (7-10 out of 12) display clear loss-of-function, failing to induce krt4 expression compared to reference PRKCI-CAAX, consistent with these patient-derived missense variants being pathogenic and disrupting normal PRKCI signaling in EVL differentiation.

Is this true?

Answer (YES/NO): NO